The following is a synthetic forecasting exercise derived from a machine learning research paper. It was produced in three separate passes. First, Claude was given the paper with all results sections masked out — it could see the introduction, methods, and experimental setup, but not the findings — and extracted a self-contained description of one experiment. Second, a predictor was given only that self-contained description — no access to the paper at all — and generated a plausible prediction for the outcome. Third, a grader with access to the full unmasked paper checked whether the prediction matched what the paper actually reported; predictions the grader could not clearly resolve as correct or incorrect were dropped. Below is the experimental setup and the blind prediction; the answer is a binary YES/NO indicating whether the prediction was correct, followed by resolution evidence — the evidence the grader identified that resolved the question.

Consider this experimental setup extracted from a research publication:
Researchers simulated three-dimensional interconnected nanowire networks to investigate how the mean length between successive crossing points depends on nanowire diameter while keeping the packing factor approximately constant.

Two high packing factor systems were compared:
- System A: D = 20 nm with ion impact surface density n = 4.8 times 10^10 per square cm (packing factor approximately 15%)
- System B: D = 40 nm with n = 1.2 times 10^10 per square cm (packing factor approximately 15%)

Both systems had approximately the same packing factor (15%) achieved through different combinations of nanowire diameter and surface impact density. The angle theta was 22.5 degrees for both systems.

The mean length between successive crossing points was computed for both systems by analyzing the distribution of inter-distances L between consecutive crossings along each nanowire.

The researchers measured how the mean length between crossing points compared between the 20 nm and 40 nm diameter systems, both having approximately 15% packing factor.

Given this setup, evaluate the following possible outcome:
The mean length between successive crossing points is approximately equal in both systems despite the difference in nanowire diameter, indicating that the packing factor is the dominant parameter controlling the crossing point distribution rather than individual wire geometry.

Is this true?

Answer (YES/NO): NO